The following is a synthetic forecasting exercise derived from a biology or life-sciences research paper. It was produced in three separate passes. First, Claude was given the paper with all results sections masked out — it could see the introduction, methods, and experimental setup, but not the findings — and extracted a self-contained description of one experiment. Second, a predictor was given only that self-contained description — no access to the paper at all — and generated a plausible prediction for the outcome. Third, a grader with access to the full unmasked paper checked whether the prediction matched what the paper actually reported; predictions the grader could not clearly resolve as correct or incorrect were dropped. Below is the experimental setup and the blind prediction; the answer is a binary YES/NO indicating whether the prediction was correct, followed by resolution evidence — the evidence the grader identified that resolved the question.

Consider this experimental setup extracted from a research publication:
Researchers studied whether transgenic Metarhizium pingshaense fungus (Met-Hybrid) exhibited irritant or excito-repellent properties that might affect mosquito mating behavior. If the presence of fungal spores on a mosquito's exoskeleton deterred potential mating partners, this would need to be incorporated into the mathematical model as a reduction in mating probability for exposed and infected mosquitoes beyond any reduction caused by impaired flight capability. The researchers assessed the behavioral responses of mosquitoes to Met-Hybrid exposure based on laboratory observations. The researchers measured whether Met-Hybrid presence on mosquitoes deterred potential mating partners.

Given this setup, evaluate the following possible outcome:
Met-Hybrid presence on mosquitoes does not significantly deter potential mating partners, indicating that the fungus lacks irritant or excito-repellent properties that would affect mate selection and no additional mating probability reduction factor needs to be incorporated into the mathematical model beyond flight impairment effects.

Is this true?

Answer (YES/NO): YES